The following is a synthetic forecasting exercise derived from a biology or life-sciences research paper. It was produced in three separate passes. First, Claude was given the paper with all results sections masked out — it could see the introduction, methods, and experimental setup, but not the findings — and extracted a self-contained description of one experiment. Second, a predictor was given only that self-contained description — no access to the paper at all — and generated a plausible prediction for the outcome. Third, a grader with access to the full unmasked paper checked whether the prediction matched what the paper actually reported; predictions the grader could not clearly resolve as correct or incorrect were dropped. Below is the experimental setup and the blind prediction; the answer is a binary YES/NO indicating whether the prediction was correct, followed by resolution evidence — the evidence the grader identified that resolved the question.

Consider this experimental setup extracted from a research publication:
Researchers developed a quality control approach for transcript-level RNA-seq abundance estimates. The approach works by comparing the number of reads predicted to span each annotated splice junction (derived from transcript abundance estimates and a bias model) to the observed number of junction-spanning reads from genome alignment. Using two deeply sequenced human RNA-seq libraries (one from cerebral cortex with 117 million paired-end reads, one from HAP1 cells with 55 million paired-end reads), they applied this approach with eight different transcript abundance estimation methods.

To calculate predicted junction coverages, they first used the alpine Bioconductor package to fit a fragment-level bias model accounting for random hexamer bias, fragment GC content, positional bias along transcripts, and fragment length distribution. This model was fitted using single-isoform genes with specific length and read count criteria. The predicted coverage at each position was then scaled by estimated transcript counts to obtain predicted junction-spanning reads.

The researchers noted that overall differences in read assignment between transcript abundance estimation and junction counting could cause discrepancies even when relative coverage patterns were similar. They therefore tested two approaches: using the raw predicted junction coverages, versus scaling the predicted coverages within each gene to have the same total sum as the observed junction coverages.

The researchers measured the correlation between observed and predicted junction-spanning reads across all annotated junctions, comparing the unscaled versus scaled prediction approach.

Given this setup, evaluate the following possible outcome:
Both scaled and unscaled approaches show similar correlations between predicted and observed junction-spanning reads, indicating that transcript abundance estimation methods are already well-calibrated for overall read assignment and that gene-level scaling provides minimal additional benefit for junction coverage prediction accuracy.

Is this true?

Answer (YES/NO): NO